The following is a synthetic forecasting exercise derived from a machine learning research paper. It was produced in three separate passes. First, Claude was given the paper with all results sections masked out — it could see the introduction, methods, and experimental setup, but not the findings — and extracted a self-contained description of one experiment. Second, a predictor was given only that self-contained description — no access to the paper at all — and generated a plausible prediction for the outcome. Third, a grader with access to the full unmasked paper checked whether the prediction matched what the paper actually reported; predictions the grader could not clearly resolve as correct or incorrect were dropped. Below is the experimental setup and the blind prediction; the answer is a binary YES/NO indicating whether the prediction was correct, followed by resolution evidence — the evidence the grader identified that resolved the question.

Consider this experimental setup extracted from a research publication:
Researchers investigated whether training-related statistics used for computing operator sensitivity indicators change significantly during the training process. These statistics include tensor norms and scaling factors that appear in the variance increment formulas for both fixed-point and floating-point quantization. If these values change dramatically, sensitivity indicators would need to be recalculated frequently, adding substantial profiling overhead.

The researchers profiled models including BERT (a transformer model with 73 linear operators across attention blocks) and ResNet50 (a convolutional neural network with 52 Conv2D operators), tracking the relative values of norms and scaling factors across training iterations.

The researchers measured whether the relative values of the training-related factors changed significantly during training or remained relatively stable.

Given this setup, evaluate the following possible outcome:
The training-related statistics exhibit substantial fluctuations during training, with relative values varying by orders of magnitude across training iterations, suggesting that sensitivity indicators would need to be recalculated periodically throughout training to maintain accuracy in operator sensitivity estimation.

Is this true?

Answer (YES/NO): NO